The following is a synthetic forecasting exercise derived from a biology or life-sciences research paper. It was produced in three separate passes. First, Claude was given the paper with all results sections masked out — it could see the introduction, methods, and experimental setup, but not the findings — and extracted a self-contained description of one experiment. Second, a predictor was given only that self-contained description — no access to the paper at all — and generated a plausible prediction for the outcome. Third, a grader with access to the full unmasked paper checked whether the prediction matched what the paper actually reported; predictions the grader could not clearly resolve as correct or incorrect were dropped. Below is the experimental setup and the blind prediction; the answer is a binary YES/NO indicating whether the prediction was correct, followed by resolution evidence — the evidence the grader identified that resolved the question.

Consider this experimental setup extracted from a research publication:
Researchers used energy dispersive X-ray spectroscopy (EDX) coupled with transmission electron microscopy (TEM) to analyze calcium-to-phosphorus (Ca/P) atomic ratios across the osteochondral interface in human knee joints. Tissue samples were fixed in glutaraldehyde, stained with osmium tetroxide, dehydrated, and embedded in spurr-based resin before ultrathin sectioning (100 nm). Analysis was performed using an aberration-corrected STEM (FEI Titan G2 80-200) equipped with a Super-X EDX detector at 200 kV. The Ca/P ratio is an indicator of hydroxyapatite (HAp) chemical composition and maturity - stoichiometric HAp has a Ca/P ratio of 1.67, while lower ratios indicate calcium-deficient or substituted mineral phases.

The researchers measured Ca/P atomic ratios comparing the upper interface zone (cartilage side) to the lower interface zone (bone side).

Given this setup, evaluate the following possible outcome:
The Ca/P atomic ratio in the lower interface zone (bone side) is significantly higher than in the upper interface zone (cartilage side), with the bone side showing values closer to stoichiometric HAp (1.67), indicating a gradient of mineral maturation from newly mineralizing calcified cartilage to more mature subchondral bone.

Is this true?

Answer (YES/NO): YES